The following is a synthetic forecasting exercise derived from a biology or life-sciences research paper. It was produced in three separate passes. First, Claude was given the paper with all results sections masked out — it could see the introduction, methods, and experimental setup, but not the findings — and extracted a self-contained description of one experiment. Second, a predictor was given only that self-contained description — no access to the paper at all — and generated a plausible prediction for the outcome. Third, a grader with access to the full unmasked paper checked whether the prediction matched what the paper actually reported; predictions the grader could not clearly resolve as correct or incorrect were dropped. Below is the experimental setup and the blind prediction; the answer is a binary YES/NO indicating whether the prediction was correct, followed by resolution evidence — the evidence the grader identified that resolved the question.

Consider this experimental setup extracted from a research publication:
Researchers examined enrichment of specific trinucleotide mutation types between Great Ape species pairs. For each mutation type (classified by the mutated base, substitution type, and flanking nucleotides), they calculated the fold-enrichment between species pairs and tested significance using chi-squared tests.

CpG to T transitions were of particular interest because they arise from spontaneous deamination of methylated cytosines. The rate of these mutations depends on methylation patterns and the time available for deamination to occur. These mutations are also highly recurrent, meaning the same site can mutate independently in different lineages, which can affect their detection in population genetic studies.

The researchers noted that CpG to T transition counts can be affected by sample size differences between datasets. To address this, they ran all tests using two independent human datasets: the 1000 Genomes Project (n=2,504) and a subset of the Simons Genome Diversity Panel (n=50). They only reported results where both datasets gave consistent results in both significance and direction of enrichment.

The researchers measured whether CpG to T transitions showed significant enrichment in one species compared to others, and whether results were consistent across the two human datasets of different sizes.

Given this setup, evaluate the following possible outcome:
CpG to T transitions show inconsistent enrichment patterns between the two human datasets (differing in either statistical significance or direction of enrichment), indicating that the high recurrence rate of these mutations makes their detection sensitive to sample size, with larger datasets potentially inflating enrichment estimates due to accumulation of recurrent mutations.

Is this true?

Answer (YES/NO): YES